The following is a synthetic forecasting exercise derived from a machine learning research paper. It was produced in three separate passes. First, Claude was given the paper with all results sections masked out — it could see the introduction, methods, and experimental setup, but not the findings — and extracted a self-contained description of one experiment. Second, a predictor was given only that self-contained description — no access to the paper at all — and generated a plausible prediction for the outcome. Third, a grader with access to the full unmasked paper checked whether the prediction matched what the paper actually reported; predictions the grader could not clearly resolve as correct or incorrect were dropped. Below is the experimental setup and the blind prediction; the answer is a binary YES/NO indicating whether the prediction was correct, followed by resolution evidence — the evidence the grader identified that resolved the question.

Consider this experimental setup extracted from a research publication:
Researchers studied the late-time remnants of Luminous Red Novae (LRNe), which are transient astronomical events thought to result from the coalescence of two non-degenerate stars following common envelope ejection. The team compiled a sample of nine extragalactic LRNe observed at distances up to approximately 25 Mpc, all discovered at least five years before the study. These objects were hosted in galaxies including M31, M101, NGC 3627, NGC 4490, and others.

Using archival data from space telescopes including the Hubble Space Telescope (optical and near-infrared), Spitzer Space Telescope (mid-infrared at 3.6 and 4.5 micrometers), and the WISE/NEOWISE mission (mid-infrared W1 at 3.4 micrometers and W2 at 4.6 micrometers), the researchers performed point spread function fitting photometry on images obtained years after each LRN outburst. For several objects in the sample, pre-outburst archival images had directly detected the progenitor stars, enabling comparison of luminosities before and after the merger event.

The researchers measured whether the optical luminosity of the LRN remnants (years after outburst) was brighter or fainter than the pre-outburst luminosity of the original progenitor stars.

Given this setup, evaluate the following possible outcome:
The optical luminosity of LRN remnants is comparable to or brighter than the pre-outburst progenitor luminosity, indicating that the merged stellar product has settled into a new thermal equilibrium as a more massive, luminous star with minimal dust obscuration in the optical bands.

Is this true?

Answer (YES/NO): NO